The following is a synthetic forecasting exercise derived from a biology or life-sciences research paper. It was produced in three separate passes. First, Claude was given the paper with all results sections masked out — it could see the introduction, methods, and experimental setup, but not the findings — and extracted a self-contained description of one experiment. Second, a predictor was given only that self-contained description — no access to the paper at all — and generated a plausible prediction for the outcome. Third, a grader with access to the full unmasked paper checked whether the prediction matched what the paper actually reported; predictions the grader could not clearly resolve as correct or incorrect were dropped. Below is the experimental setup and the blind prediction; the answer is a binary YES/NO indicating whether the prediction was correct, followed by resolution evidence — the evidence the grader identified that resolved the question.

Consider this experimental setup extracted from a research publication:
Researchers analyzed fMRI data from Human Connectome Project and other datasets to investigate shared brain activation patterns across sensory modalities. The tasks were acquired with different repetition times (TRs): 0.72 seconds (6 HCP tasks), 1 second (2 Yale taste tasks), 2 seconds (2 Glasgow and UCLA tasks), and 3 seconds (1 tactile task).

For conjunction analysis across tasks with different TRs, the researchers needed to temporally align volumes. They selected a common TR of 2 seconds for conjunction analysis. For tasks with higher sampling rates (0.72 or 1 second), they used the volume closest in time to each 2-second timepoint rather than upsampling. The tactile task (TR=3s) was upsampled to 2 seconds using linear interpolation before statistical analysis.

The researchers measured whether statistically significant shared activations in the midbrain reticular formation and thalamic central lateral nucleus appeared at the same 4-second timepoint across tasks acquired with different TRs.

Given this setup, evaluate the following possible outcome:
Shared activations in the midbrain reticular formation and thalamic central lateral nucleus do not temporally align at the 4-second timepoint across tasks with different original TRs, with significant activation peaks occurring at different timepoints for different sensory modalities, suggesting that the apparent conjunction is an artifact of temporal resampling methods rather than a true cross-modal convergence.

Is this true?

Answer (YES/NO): NO